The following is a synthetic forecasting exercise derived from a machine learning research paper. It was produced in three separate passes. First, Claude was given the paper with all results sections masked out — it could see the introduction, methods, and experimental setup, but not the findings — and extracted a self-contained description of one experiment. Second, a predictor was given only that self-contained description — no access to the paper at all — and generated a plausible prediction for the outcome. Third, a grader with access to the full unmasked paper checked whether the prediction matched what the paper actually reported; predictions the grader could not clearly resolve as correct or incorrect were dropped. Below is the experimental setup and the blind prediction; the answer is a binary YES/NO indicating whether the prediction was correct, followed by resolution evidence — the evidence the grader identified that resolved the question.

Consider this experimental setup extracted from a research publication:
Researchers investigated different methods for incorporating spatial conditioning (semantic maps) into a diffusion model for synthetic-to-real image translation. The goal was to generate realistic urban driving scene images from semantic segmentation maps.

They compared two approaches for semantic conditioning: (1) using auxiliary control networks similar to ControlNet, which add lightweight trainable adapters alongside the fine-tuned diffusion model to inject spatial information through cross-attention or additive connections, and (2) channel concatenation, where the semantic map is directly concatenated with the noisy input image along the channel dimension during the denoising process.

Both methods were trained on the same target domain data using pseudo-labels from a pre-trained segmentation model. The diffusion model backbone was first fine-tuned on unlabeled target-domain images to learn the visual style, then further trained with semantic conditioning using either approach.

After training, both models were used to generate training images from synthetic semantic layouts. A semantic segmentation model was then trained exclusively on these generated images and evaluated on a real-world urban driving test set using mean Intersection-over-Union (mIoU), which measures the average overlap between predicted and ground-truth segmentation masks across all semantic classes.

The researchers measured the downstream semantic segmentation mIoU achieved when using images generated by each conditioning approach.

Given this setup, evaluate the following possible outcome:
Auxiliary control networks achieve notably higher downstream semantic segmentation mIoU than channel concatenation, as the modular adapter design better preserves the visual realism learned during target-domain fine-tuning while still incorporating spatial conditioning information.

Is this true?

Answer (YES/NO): NO